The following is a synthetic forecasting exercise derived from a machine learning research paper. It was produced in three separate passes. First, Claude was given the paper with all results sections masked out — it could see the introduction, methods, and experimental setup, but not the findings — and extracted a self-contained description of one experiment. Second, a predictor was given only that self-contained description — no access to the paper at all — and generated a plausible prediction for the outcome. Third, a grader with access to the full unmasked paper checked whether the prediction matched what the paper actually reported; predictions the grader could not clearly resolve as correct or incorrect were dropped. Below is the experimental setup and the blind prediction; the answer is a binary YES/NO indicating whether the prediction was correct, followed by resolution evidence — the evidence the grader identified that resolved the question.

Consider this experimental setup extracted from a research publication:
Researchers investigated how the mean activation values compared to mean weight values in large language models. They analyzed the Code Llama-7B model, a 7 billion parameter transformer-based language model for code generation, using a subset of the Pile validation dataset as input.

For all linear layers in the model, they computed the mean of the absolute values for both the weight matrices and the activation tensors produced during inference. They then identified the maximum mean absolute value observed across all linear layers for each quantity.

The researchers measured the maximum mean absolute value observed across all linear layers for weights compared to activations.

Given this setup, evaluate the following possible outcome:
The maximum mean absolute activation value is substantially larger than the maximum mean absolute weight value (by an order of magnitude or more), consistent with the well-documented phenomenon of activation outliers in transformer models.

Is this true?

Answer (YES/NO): YES